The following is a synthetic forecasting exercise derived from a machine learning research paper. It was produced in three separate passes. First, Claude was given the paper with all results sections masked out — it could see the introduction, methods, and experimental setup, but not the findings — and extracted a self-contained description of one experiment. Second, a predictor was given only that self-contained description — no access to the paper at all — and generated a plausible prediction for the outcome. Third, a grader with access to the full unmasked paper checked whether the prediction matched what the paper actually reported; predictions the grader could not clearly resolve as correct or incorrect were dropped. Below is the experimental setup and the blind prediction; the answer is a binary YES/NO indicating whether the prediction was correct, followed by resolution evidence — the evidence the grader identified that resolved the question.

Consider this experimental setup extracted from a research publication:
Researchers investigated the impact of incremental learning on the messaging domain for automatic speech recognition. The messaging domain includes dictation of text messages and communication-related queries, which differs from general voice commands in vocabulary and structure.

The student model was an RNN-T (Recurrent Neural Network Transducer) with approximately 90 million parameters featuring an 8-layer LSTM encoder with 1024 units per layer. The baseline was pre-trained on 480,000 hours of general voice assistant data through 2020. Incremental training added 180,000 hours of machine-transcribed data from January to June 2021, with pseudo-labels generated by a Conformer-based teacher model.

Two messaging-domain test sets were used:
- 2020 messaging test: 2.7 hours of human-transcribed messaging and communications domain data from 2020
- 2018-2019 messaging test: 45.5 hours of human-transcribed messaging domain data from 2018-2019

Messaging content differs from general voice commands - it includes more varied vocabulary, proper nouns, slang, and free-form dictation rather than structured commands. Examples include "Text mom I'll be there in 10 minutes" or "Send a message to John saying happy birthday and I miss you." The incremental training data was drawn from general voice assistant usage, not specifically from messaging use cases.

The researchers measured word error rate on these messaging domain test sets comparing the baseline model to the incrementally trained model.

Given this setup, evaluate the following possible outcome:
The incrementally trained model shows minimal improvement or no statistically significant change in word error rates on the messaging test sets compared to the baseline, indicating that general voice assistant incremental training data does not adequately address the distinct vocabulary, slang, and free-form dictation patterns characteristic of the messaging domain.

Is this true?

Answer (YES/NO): NO